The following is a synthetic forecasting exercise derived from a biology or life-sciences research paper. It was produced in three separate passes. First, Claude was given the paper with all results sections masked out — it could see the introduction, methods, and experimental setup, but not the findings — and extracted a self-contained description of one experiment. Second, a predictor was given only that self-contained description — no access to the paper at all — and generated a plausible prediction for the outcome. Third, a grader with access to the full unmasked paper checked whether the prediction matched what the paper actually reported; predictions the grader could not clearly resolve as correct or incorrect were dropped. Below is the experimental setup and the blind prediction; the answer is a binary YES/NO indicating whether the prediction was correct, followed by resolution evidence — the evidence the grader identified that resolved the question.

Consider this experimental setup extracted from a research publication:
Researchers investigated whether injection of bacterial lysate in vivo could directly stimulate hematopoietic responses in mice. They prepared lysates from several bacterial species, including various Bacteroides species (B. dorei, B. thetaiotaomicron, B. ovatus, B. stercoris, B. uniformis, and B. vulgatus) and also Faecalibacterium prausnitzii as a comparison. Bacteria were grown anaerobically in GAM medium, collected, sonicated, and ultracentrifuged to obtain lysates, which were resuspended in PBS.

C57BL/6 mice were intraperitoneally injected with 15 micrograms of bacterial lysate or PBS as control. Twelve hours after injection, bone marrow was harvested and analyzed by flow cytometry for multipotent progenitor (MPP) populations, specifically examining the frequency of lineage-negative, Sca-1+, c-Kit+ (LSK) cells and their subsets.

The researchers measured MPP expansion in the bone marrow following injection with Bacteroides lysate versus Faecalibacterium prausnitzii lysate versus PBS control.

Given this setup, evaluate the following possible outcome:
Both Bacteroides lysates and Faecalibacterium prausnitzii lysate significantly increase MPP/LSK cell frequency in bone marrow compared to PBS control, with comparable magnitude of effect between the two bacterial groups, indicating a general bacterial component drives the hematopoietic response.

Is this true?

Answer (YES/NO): NO